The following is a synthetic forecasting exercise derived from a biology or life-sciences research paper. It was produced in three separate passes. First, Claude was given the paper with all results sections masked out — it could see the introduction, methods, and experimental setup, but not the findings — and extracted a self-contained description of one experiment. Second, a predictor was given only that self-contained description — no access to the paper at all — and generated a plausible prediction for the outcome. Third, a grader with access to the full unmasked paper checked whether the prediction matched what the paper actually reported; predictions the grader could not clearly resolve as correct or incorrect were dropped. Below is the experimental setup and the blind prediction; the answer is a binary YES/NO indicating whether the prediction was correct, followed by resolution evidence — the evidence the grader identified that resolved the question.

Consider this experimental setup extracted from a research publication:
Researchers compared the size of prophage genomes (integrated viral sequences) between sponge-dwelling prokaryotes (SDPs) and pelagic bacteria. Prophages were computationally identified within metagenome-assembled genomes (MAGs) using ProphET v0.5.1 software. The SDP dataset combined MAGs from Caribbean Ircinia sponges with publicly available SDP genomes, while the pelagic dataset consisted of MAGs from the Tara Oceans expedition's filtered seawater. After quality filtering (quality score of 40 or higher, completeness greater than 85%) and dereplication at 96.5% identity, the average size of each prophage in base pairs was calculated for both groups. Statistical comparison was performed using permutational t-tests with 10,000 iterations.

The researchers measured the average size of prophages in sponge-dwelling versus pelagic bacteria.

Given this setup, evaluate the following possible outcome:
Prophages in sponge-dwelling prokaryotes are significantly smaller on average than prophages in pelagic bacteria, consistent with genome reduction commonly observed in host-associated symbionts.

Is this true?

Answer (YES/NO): YES